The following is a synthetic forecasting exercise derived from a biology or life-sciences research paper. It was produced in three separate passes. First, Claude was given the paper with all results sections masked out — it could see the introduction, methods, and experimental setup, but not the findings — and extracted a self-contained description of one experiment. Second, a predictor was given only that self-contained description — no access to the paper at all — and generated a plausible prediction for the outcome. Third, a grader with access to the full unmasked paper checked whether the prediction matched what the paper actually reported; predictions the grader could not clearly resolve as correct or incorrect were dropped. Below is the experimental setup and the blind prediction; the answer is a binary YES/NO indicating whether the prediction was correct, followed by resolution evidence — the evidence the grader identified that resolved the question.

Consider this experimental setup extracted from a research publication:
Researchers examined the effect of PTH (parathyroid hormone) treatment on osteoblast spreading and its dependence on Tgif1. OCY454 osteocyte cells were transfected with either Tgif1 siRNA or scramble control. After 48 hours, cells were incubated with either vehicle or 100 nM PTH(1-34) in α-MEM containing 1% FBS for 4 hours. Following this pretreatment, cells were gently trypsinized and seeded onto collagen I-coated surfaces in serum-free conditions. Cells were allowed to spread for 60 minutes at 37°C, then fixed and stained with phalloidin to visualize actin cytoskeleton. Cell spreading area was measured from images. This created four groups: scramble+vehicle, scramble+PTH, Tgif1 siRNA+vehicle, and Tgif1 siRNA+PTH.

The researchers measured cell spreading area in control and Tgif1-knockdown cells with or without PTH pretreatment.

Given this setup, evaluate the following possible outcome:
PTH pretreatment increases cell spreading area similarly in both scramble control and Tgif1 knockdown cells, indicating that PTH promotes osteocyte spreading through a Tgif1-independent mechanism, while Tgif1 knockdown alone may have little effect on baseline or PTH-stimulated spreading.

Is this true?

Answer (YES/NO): NO